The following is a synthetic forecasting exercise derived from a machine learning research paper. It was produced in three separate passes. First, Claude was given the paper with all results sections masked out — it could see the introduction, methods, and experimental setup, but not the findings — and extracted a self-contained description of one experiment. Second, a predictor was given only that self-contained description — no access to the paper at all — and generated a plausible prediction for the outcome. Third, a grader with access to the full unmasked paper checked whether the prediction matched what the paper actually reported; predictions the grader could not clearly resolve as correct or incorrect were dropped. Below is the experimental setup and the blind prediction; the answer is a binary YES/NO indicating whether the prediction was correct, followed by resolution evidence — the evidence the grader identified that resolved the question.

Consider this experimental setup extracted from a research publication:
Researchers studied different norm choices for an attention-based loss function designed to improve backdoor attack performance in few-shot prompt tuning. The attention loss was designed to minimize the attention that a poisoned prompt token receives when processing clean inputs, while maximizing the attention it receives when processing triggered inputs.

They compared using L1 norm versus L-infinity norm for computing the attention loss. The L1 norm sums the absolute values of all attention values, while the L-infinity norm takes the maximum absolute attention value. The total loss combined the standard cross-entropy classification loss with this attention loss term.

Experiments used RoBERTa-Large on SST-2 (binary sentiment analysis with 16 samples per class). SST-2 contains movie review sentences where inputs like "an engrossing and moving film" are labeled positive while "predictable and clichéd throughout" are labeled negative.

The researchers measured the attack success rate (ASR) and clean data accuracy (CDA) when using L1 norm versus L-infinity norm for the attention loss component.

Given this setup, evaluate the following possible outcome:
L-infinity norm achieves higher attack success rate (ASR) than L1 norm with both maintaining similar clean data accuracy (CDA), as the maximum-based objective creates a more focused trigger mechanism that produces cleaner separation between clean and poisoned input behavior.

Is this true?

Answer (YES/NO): YES